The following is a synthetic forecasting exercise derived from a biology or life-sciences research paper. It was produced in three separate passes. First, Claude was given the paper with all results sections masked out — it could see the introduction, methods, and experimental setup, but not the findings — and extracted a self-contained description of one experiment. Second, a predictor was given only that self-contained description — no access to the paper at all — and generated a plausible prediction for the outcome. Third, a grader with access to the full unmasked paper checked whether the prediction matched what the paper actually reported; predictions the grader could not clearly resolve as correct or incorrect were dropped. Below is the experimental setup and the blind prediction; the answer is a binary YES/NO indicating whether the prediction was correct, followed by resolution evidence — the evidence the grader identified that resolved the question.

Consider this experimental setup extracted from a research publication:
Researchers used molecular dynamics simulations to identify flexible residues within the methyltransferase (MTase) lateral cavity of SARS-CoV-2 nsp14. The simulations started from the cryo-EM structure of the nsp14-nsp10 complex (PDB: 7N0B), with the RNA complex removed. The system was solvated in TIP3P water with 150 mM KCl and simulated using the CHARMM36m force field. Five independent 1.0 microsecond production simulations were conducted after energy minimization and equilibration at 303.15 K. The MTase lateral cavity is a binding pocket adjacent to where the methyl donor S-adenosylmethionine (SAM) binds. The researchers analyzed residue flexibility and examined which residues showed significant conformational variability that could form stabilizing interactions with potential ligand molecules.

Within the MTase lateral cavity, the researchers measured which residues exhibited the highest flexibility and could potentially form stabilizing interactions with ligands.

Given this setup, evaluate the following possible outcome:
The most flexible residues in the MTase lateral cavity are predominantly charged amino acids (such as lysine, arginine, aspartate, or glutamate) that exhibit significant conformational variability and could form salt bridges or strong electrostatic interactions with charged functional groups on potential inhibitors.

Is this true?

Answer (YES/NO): NO